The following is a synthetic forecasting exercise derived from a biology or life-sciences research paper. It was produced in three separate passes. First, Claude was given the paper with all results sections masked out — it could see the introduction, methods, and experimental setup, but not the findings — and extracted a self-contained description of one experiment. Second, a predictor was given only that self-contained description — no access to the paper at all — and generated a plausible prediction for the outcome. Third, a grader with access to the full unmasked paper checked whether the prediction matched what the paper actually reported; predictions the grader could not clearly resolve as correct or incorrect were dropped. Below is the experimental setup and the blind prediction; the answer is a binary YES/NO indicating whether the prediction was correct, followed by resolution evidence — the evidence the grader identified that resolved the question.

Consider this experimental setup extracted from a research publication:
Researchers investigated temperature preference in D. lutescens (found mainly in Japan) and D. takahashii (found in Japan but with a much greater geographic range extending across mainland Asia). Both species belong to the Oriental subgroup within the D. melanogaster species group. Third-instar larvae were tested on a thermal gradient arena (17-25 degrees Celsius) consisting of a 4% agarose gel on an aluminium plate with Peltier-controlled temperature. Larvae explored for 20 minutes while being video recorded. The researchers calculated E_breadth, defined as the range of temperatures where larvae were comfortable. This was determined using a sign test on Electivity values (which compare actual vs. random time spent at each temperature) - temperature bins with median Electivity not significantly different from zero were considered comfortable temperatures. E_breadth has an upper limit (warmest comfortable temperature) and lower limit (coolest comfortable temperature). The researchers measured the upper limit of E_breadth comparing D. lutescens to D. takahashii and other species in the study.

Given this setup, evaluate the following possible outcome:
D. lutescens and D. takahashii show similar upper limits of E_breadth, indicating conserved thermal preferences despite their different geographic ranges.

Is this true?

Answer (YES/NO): NO